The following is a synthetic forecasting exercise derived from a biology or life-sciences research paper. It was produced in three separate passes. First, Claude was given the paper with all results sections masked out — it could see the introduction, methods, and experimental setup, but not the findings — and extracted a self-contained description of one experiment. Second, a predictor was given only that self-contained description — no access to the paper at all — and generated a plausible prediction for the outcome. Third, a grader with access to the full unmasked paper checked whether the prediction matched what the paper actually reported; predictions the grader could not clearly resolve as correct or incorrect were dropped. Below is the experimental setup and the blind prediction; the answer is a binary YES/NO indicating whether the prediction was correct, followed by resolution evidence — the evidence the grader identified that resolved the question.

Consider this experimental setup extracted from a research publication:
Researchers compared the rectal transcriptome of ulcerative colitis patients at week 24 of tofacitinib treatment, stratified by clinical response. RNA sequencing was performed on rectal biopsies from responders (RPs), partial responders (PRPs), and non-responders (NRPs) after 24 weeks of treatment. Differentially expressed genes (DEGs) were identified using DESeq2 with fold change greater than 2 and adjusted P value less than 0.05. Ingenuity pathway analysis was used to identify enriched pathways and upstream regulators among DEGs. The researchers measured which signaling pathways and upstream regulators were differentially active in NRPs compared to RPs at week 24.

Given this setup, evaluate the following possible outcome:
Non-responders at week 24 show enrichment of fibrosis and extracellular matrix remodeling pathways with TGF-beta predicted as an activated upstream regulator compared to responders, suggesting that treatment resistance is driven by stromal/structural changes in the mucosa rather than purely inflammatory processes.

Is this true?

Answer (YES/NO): NO